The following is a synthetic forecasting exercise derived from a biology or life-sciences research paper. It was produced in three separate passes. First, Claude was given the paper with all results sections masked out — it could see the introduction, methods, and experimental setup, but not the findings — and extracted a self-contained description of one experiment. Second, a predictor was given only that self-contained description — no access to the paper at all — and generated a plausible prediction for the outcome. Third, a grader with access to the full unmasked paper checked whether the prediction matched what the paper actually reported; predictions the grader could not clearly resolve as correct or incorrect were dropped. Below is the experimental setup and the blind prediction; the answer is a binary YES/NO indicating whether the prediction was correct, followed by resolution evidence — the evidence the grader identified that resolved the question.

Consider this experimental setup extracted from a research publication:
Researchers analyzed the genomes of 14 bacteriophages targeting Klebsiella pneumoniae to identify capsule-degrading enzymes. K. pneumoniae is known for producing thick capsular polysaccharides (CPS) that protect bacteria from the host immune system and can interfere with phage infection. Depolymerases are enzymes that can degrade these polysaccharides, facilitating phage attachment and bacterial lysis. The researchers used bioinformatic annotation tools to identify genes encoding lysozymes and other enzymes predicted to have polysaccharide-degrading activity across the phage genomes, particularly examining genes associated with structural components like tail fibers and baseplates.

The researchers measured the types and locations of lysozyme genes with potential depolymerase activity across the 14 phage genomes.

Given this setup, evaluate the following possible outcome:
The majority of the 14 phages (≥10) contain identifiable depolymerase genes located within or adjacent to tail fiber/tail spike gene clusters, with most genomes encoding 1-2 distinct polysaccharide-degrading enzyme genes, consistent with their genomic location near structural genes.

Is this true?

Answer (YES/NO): NO